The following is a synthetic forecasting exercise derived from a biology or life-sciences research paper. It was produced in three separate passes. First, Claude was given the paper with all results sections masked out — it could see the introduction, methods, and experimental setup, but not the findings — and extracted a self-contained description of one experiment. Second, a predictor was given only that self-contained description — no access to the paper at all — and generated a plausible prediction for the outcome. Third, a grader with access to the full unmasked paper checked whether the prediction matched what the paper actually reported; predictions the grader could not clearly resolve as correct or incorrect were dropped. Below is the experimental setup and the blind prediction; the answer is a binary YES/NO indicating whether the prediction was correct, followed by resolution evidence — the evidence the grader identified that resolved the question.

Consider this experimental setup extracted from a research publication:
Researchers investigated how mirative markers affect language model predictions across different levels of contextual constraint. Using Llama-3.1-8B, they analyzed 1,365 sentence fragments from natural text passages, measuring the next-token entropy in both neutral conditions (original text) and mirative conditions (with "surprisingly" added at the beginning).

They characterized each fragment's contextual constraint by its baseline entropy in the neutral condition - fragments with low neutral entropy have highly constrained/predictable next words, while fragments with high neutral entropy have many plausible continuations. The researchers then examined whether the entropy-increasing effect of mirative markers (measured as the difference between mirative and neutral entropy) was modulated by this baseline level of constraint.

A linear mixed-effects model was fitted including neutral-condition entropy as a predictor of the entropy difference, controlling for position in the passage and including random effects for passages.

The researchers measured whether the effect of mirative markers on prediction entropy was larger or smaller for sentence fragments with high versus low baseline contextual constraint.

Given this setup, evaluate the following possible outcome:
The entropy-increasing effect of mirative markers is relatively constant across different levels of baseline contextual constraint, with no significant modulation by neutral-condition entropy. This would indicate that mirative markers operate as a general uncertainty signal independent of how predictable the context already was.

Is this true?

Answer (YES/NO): YES